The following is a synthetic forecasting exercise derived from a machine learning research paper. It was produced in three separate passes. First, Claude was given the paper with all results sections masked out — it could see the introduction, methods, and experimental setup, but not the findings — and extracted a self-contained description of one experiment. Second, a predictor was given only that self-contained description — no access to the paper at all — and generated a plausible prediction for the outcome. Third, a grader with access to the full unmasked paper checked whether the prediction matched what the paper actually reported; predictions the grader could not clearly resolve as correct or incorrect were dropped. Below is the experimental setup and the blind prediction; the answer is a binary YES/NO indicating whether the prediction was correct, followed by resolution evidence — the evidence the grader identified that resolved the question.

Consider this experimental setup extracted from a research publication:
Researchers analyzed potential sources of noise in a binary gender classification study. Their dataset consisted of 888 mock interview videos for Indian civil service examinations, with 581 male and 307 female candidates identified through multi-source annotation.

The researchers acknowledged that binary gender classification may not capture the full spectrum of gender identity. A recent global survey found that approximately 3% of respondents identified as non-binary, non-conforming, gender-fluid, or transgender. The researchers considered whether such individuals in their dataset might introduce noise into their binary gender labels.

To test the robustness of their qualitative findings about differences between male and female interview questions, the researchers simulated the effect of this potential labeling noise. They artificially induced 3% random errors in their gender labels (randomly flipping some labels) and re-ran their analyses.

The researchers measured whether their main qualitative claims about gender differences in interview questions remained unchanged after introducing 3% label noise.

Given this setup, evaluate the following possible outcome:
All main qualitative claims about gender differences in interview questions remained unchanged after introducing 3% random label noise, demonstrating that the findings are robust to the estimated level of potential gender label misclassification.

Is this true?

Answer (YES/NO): YES